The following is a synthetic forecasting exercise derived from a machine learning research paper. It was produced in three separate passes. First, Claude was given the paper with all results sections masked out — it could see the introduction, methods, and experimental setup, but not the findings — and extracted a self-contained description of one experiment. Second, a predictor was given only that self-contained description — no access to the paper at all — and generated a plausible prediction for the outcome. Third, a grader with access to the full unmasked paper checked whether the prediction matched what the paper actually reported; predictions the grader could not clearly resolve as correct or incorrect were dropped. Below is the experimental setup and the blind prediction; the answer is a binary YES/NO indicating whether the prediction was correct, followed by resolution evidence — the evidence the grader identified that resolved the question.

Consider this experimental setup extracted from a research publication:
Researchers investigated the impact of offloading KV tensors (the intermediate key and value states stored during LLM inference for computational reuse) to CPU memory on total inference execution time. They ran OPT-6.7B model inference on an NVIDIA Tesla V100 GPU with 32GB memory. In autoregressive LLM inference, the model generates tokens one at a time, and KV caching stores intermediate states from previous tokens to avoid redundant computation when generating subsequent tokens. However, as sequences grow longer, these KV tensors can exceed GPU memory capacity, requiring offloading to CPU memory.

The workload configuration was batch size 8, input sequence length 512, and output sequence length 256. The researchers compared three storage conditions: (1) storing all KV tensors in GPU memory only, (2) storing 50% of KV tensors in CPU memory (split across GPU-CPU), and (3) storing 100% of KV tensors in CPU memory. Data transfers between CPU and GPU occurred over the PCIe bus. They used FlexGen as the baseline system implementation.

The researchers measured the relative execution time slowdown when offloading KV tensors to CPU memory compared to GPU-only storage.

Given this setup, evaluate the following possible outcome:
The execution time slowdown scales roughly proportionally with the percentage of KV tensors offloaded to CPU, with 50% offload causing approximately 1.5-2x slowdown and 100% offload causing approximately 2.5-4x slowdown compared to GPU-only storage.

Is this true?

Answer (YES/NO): NO